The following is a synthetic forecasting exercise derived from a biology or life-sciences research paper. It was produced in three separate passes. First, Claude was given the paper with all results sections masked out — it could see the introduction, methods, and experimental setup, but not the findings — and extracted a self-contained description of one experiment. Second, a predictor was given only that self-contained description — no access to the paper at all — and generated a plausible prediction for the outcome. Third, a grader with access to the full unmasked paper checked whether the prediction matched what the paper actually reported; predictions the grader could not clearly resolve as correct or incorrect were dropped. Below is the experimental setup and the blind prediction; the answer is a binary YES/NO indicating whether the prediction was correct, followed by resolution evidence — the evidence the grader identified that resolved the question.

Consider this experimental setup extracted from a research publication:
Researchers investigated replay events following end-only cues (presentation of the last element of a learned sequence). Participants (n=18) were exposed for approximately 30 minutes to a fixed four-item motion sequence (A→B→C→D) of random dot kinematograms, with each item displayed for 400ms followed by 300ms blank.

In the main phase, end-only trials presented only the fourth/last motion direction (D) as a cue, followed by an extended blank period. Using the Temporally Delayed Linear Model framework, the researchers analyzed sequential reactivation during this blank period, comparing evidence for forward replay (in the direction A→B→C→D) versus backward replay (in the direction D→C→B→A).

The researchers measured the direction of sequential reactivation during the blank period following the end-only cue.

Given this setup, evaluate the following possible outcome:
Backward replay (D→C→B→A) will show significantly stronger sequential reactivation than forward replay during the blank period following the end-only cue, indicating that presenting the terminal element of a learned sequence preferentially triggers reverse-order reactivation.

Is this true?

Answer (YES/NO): YES